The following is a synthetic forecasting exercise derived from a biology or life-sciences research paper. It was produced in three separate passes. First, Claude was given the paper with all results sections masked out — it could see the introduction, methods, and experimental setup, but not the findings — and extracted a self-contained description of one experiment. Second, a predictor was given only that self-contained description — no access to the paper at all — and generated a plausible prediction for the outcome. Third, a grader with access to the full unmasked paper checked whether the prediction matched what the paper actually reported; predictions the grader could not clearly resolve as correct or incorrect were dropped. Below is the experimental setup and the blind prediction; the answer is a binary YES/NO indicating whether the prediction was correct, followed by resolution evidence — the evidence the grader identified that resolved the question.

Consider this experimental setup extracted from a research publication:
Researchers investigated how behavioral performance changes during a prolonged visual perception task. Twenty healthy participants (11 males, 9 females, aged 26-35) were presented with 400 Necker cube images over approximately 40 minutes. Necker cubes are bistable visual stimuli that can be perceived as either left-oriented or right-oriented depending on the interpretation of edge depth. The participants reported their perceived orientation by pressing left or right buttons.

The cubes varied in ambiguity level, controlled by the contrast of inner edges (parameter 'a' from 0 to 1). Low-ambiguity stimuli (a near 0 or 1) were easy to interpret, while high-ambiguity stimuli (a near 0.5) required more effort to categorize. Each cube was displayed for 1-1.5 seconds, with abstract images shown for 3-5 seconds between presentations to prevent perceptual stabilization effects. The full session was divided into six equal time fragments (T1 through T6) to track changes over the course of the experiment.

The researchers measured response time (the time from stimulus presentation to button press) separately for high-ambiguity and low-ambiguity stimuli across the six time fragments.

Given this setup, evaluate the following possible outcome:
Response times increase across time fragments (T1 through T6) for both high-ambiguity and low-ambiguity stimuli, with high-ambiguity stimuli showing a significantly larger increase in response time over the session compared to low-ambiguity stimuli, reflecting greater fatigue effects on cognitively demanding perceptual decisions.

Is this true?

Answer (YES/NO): NO